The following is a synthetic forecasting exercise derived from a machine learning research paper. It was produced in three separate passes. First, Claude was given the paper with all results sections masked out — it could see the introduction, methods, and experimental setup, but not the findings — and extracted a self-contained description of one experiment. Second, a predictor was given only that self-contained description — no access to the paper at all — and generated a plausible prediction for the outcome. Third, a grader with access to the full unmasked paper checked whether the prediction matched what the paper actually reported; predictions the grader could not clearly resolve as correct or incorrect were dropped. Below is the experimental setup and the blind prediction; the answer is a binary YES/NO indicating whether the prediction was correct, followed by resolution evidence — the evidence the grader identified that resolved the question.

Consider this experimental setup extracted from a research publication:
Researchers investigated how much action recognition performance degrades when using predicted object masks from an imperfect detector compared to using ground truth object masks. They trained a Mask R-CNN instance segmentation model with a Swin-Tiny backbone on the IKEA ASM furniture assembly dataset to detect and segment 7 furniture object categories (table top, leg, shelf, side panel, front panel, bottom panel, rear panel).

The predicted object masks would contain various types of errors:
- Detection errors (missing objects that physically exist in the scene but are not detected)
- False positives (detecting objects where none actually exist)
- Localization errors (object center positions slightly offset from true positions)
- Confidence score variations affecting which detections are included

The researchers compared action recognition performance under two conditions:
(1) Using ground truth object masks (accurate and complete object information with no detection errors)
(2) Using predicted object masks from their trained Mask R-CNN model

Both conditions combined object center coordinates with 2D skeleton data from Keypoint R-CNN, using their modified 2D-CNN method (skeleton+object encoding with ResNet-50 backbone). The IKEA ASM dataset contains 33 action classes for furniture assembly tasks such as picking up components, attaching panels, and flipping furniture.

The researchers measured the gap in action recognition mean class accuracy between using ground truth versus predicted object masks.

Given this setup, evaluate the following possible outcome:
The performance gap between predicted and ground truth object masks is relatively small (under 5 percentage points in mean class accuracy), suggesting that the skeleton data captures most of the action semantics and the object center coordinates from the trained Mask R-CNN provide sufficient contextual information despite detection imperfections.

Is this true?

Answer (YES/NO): YES